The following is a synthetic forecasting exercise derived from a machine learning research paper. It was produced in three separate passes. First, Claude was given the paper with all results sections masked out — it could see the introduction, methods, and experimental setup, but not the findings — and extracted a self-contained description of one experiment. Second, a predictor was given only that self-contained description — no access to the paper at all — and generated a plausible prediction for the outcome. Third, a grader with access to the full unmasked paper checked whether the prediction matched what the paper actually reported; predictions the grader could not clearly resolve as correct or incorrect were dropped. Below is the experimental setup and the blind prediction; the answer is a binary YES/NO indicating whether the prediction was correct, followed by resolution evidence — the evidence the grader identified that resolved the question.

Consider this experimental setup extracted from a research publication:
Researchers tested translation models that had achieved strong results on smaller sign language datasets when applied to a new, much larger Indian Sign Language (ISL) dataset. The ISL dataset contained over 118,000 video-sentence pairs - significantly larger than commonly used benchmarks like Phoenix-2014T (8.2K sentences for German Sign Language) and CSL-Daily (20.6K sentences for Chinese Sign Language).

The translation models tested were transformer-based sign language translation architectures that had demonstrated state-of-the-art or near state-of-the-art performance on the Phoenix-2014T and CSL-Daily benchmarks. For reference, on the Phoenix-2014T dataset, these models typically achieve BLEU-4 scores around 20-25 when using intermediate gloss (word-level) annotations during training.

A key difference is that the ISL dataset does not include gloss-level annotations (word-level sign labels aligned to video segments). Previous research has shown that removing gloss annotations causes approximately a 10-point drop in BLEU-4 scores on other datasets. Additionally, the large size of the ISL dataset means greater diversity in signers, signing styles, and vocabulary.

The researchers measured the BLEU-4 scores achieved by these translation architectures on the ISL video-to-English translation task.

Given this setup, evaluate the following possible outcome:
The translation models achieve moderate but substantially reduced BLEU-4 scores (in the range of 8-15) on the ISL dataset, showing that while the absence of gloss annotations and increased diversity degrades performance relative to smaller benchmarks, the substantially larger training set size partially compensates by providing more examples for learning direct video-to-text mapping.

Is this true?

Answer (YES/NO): NO